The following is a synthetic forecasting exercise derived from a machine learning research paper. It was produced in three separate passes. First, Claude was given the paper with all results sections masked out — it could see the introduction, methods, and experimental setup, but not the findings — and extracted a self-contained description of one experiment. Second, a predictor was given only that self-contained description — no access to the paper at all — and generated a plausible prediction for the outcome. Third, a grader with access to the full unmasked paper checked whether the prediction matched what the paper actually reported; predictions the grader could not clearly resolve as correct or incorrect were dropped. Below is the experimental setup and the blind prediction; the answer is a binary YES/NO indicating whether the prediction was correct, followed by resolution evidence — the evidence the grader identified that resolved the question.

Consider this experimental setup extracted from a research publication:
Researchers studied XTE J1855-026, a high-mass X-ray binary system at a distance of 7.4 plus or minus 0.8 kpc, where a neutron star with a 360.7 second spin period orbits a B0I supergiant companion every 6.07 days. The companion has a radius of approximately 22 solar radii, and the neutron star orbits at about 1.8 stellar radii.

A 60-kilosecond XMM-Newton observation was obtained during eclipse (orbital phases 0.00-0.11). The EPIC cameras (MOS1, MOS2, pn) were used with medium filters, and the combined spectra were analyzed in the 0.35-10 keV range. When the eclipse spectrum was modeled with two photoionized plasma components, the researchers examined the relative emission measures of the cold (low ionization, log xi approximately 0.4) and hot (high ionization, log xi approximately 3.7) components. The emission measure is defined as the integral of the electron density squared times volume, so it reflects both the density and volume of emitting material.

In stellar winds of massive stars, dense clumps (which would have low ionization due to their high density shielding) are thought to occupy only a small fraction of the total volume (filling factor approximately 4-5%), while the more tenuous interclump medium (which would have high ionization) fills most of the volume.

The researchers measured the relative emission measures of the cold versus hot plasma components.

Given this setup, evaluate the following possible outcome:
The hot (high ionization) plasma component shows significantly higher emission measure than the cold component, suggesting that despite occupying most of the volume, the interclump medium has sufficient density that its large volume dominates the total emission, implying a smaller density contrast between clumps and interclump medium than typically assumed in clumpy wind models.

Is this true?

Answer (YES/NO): NO